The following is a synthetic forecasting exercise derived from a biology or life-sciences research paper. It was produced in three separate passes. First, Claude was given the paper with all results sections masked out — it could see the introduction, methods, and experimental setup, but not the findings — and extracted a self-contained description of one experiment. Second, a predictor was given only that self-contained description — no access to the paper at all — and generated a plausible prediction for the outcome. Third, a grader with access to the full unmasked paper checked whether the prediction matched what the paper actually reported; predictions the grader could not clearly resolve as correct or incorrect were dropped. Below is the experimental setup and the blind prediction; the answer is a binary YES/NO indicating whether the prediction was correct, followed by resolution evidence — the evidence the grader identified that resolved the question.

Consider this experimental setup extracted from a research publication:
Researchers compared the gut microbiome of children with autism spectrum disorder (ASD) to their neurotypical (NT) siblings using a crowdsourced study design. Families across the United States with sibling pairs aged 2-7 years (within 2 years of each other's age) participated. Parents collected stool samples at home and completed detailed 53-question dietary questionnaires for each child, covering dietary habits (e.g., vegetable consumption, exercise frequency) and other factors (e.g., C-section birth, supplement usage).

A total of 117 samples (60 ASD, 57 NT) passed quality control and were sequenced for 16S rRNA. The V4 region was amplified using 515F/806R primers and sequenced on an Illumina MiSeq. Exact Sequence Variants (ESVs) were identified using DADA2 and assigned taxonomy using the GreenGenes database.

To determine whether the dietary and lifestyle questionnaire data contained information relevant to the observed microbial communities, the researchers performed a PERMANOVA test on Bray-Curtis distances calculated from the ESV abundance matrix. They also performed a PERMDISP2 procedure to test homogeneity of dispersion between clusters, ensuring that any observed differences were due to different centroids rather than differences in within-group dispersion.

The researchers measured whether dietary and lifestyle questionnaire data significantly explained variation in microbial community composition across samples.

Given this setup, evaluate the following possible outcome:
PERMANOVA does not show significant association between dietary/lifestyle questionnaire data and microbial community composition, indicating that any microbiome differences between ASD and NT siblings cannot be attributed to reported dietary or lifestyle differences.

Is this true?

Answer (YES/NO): NO